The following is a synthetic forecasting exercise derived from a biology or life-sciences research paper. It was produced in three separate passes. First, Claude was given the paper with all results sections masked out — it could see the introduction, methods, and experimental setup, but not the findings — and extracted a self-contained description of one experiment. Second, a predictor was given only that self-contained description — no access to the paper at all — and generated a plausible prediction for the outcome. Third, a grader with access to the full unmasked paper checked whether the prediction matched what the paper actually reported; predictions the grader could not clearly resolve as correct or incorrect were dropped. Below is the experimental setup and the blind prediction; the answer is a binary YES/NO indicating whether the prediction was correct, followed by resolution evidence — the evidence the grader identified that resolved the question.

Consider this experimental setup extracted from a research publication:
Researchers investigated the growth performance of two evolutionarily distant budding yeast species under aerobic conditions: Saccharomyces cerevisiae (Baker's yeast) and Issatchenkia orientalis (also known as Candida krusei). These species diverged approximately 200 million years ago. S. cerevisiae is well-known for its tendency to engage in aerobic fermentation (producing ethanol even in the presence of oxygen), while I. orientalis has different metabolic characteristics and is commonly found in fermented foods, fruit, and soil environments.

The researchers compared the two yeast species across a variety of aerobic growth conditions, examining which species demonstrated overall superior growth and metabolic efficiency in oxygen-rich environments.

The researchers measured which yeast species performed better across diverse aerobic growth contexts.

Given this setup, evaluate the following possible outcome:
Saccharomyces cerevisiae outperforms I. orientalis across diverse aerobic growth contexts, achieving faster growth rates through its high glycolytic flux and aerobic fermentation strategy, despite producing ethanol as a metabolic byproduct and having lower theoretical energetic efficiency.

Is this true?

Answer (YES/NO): NO